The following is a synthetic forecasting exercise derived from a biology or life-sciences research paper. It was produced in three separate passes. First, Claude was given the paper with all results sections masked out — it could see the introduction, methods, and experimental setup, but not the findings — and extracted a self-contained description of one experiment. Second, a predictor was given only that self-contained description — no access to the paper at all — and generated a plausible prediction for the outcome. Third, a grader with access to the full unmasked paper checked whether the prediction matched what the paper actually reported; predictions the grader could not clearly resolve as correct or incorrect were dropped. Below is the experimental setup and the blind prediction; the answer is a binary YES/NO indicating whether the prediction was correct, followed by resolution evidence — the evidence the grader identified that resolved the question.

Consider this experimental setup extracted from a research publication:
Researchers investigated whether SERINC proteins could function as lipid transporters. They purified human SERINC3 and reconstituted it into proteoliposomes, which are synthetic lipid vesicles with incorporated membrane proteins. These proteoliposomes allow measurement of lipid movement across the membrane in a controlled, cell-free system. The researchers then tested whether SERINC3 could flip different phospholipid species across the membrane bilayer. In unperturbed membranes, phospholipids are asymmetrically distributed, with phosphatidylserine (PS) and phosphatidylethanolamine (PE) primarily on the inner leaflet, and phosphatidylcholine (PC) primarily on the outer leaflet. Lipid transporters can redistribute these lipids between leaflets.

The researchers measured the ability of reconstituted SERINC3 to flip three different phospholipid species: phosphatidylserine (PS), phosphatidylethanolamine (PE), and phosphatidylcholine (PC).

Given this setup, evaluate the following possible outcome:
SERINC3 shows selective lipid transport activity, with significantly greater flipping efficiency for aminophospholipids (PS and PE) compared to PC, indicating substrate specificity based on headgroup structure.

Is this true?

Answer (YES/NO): NO